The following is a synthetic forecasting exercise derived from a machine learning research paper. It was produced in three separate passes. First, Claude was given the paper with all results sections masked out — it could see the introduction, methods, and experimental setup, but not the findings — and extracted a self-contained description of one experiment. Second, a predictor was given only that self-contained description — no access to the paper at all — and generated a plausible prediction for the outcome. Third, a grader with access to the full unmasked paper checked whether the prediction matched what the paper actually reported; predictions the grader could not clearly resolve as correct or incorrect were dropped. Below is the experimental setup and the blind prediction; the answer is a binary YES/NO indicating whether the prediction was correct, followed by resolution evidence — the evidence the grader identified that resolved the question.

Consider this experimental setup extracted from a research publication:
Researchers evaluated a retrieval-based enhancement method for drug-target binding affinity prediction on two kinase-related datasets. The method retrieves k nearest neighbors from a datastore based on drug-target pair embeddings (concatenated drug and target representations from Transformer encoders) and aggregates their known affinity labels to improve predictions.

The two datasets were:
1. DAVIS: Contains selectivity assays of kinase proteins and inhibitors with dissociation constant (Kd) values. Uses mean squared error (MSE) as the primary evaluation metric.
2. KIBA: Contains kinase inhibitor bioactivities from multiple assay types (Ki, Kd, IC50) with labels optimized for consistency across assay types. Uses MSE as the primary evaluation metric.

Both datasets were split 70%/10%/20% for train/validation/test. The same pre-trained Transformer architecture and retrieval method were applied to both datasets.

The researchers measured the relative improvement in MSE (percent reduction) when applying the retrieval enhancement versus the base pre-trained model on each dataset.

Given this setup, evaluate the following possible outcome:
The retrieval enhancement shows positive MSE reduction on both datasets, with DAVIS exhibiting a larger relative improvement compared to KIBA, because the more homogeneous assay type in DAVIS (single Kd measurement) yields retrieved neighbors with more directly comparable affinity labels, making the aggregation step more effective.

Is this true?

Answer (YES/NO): NO